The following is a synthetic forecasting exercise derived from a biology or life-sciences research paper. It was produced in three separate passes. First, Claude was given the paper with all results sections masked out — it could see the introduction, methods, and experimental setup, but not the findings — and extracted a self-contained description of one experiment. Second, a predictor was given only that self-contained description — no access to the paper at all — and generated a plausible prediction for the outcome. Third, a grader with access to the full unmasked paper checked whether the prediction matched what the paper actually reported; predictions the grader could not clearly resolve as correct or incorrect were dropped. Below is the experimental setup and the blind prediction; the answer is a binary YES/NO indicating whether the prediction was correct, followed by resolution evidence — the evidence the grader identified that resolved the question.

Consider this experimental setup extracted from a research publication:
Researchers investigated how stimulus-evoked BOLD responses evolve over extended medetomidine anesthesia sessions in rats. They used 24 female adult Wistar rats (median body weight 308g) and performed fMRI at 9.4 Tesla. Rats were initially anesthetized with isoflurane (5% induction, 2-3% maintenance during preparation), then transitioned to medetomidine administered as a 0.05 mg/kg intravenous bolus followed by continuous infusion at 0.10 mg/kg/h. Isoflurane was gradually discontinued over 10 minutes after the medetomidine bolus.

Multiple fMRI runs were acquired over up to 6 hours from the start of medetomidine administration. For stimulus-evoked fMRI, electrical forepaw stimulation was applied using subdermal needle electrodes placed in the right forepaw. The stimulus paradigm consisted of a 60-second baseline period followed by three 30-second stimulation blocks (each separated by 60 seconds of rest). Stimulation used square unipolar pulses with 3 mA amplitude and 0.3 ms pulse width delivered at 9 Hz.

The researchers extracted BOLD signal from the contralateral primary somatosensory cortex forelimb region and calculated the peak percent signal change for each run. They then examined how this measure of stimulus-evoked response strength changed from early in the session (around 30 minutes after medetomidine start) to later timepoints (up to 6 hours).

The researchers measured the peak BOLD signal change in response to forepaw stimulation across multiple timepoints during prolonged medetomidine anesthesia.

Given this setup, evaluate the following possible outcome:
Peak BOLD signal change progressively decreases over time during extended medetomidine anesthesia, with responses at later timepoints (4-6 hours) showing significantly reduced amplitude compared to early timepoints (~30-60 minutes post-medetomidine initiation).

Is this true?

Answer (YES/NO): NO